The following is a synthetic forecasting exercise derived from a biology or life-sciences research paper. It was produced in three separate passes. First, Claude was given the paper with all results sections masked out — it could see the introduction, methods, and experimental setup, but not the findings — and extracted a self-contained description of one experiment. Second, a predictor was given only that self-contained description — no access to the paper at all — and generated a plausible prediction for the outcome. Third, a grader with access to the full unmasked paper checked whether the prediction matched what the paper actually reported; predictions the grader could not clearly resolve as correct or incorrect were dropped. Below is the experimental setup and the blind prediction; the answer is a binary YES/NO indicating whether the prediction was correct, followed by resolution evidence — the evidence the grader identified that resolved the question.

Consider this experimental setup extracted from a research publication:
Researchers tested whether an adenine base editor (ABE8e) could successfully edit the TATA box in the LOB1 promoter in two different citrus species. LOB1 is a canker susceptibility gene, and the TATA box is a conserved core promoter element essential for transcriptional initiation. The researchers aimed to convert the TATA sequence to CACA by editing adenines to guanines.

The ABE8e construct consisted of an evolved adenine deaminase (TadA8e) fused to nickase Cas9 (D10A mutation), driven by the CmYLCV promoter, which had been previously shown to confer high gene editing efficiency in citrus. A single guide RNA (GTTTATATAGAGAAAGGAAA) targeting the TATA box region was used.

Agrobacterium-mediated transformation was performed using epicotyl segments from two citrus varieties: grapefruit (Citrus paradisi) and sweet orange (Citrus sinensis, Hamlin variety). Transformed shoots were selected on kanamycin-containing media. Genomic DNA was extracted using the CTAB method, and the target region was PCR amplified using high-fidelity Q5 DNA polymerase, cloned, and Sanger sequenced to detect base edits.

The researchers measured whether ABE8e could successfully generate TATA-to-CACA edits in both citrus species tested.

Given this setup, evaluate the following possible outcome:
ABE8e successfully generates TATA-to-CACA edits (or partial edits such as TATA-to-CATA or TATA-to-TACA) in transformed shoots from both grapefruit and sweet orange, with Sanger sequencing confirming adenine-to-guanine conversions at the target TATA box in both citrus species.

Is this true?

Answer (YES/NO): YES